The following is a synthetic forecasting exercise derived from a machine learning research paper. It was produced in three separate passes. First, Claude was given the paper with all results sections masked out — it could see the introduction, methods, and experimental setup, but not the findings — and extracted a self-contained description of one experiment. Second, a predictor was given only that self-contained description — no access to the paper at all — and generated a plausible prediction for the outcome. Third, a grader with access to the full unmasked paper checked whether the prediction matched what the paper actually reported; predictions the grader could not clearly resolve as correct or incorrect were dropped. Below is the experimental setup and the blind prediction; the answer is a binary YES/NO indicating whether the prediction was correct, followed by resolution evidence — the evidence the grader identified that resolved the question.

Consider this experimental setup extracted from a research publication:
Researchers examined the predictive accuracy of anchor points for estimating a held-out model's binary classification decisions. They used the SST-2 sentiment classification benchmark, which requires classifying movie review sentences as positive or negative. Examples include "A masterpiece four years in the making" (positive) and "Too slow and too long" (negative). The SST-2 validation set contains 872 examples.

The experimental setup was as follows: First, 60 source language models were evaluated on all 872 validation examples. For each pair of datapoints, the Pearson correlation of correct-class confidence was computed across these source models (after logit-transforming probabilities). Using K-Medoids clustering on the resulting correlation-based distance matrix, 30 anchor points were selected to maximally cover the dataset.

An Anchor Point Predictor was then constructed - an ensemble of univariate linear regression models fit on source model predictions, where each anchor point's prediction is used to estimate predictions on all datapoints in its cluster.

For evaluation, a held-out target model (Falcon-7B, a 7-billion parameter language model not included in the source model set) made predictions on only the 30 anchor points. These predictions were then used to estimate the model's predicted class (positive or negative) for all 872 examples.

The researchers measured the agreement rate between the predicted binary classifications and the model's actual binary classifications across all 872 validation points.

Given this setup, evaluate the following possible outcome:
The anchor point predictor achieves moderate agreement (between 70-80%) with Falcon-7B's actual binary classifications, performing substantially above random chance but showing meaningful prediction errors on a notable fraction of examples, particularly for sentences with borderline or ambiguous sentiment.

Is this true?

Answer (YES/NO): NO